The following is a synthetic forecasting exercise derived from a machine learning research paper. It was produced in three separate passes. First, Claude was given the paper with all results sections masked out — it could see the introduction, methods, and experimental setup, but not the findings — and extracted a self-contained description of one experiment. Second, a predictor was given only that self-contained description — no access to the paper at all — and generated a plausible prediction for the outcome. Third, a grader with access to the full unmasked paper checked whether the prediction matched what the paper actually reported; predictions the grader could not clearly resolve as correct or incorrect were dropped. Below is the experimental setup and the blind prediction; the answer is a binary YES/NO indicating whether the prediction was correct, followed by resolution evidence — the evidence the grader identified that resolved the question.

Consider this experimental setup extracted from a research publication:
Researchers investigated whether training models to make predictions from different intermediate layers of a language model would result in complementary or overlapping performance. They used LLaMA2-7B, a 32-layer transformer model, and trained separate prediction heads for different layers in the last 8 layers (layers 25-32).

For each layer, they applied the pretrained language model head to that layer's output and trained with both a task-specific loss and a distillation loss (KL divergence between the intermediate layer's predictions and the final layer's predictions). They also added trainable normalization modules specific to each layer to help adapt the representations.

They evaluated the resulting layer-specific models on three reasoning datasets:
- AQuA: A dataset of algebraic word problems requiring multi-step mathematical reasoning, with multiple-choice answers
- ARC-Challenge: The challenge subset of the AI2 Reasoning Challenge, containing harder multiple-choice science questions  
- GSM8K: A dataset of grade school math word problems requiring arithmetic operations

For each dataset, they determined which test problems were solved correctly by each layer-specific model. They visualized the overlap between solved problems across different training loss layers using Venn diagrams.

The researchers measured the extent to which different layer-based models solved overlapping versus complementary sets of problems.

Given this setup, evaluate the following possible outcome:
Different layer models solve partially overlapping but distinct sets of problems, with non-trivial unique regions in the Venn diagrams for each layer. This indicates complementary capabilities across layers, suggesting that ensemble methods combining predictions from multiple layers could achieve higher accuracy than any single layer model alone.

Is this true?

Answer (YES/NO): YES